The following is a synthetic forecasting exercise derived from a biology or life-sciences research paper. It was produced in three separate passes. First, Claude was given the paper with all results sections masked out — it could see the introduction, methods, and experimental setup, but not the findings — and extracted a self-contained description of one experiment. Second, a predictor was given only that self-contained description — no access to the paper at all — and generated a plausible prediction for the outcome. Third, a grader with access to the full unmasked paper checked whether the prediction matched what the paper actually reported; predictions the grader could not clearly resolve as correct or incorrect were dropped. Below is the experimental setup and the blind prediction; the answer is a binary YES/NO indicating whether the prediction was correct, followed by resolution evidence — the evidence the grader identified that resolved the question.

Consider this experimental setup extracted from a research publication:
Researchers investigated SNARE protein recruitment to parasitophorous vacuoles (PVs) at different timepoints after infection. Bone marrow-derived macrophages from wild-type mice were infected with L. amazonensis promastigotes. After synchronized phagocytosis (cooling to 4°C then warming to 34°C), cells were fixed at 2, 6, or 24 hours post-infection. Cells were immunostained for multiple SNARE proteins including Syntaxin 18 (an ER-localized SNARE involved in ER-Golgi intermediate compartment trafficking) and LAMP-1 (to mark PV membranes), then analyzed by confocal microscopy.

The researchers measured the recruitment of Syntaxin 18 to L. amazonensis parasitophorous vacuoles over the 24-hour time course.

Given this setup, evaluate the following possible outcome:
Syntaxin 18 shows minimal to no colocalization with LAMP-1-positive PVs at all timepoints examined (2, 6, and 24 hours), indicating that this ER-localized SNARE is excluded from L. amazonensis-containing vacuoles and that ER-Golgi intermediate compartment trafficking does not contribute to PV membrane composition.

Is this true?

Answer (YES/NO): NO